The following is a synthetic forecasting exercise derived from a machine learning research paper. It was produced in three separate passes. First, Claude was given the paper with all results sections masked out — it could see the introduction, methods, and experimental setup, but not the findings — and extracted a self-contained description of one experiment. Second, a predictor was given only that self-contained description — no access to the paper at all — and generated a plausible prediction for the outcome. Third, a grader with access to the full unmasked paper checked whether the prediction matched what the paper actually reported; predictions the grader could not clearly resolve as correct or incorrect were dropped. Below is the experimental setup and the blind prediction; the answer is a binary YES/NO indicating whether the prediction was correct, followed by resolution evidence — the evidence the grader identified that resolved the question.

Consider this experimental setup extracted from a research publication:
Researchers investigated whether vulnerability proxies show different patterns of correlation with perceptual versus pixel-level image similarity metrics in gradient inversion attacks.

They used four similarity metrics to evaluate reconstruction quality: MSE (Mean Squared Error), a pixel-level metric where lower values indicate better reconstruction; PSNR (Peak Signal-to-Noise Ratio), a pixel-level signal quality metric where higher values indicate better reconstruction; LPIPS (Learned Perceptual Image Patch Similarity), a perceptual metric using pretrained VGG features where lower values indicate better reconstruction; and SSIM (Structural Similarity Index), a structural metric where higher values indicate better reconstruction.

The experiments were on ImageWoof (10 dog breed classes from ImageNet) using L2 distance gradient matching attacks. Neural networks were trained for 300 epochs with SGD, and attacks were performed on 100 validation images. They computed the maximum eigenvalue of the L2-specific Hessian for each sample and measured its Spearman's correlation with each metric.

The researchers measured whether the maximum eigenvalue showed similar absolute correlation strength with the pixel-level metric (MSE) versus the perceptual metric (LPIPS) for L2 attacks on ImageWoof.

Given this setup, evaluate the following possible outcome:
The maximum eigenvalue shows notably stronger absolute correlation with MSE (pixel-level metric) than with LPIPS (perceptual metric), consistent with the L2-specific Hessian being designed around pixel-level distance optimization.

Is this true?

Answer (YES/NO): YES